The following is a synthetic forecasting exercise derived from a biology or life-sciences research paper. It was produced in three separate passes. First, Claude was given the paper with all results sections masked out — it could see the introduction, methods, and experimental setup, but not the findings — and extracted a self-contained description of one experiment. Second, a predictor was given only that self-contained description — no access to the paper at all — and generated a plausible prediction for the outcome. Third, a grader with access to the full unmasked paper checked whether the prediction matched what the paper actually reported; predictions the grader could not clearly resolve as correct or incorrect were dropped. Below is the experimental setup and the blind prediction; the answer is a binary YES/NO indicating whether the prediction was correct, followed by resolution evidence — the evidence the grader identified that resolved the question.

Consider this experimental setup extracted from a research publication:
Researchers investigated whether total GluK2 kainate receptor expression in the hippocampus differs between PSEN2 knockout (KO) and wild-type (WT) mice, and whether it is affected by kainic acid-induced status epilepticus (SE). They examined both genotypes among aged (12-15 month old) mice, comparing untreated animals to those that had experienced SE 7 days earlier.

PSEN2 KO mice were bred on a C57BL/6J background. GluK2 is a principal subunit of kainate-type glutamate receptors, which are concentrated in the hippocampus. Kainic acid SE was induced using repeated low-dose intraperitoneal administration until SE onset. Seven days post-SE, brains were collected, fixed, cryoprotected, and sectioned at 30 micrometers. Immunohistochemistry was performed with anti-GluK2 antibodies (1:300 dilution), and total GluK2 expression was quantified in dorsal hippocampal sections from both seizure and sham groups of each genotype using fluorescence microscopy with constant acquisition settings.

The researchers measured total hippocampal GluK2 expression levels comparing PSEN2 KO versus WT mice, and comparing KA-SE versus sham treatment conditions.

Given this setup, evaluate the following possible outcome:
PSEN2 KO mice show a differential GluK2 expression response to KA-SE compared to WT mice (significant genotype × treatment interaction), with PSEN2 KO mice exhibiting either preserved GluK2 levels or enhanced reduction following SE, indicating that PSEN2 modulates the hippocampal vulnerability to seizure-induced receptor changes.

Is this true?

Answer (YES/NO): NO